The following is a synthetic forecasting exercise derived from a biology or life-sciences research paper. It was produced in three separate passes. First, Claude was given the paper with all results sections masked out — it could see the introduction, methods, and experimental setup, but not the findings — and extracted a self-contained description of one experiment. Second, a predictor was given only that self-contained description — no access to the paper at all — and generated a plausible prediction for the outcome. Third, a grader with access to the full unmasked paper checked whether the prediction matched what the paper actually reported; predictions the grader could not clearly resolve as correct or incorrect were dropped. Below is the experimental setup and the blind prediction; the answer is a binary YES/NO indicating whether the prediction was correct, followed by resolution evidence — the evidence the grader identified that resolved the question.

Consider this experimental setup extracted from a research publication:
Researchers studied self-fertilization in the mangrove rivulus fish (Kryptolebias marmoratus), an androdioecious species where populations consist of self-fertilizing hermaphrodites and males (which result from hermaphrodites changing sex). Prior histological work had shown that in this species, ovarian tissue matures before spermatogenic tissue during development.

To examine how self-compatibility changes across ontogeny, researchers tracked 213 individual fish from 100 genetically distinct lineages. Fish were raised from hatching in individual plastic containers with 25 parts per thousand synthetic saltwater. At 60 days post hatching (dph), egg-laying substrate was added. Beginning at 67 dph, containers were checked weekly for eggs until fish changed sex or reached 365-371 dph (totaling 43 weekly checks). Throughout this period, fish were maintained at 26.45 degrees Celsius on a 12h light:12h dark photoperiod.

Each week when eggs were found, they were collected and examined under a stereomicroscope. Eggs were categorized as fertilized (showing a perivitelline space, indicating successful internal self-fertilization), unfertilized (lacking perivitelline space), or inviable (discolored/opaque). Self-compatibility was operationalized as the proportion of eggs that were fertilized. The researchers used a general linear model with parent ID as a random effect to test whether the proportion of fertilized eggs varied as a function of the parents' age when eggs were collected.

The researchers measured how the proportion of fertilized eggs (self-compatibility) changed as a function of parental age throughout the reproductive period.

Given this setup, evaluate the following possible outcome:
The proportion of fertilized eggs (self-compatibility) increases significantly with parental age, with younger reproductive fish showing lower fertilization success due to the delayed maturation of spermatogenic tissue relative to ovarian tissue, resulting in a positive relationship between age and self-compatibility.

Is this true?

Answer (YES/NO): YES